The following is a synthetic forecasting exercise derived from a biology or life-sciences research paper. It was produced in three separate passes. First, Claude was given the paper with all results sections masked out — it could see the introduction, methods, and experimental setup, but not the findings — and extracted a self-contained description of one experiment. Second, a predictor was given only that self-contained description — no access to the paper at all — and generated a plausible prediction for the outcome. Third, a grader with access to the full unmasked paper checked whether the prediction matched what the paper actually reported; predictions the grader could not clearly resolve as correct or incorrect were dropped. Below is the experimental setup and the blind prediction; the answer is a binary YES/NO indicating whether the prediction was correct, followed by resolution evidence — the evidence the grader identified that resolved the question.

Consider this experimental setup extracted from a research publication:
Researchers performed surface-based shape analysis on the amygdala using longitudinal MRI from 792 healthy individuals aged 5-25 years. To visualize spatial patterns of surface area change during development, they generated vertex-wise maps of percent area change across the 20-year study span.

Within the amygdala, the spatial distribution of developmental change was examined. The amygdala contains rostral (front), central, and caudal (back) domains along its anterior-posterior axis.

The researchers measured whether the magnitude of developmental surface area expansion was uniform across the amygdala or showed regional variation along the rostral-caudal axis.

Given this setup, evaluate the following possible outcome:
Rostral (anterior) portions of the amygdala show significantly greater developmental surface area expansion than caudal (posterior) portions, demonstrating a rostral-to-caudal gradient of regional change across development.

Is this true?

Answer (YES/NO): NO